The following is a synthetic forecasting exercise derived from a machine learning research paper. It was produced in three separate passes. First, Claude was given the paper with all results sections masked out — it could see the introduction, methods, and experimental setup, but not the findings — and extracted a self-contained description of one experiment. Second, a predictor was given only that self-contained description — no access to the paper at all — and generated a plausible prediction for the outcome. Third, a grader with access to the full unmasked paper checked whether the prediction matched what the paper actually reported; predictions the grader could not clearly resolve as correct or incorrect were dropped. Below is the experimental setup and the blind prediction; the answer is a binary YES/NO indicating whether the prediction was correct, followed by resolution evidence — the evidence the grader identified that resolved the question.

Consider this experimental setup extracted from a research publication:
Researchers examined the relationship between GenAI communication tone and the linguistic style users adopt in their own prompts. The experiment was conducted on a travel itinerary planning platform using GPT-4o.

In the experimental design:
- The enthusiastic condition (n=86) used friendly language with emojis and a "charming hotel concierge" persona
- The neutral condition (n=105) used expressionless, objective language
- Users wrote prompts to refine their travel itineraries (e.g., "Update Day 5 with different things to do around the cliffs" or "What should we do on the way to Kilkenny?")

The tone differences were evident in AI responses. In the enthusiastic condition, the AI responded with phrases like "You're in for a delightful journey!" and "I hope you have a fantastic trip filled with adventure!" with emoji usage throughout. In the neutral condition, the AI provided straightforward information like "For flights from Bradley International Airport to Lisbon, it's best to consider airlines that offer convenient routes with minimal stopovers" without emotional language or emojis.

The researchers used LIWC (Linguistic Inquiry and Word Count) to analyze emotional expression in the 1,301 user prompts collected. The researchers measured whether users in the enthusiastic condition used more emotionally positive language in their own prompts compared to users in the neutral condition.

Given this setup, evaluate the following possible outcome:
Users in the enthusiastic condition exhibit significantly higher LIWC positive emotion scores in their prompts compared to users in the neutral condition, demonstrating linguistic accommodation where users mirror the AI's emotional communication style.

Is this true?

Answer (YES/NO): NO